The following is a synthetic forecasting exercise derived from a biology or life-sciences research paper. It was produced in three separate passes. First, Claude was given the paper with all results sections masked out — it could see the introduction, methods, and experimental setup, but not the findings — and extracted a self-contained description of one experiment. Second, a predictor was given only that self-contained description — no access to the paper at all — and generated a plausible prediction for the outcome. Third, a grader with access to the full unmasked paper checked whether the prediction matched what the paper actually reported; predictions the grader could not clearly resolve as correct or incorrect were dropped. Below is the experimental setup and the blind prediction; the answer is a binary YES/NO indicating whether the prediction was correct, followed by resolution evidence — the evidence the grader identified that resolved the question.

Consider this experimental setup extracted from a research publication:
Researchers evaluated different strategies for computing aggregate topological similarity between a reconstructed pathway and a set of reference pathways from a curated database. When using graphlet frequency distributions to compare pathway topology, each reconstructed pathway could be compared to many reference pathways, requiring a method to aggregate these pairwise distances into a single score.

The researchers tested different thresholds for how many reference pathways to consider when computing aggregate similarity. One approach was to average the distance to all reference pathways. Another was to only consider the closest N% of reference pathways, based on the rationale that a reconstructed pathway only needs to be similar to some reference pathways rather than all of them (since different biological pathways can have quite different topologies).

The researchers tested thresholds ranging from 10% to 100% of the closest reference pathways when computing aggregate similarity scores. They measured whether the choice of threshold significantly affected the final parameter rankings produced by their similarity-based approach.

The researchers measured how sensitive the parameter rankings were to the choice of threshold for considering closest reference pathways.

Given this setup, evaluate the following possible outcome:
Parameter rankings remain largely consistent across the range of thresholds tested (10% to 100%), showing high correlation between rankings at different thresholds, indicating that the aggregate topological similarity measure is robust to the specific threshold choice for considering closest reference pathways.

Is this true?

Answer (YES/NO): YES